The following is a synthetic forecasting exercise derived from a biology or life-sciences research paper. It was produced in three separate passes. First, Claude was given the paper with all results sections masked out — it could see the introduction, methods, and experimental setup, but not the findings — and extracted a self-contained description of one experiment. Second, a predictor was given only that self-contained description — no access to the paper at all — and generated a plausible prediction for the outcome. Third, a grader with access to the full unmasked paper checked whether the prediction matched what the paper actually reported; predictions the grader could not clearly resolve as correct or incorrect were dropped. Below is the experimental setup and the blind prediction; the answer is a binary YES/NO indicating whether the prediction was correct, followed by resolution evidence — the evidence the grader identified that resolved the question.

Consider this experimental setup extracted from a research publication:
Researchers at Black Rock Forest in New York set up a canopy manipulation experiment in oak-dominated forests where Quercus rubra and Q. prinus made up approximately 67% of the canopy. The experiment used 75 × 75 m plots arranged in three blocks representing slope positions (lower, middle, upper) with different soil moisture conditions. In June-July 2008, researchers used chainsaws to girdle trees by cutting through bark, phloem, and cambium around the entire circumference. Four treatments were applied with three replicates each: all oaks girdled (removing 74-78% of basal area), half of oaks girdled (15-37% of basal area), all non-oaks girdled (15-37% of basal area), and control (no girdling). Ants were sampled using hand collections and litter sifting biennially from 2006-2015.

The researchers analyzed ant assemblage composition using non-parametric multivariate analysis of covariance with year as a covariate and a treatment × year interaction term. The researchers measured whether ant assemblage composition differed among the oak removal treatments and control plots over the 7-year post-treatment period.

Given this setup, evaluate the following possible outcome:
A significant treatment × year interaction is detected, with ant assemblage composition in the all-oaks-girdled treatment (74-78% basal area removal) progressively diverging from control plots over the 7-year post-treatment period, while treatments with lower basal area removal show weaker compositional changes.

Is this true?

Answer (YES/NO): NO